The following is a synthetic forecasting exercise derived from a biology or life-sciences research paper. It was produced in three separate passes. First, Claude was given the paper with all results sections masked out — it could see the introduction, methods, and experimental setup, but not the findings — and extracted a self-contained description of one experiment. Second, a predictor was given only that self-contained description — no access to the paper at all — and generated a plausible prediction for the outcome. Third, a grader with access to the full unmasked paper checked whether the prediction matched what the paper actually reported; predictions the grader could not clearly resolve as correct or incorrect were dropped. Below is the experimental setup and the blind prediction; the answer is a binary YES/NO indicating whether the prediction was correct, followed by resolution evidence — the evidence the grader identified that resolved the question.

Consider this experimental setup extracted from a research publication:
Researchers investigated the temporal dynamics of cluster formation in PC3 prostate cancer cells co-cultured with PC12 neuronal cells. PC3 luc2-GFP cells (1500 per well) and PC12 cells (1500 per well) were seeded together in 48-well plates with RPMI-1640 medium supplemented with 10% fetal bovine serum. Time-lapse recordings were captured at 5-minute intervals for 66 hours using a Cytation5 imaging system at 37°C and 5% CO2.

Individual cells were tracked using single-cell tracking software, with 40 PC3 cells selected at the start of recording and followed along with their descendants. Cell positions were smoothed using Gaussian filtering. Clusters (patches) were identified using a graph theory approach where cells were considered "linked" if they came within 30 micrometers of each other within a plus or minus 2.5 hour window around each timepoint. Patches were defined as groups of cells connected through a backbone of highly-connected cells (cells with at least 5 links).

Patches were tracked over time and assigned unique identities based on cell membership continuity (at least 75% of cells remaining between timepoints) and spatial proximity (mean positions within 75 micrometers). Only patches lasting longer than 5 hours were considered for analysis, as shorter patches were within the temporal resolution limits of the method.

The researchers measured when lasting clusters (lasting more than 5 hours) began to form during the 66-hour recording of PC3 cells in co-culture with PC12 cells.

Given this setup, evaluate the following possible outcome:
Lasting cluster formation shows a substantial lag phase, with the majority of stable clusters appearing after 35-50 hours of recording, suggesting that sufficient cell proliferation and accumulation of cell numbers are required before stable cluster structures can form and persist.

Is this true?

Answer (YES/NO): YES